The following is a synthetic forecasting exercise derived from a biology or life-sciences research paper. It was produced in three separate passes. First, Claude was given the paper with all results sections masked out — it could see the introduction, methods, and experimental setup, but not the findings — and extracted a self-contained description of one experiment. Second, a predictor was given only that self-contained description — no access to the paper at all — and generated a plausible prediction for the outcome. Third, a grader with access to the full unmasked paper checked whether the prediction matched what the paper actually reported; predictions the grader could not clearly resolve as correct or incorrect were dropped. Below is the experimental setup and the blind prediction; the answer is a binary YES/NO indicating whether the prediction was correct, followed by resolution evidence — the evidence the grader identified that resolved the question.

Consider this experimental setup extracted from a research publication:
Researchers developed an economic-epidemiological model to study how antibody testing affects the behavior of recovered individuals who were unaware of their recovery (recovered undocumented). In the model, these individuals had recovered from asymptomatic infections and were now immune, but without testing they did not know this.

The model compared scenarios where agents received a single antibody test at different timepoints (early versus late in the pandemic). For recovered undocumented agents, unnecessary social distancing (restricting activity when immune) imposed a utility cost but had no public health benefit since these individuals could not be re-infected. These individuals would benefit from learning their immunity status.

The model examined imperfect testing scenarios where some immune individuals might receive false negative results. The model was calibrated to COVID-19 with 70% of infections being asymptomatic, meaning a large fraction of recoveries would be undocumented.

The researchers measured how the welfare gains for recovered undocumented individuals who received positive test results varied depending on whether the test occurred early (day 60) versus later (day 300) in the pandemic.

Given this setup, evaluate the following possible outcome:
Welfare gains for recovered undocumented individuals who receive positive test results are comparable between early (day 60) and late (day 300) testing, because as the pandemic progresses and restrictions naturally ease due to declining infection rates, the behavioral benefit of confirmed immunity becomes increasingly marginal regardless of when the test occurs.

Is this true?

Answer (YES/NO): NO